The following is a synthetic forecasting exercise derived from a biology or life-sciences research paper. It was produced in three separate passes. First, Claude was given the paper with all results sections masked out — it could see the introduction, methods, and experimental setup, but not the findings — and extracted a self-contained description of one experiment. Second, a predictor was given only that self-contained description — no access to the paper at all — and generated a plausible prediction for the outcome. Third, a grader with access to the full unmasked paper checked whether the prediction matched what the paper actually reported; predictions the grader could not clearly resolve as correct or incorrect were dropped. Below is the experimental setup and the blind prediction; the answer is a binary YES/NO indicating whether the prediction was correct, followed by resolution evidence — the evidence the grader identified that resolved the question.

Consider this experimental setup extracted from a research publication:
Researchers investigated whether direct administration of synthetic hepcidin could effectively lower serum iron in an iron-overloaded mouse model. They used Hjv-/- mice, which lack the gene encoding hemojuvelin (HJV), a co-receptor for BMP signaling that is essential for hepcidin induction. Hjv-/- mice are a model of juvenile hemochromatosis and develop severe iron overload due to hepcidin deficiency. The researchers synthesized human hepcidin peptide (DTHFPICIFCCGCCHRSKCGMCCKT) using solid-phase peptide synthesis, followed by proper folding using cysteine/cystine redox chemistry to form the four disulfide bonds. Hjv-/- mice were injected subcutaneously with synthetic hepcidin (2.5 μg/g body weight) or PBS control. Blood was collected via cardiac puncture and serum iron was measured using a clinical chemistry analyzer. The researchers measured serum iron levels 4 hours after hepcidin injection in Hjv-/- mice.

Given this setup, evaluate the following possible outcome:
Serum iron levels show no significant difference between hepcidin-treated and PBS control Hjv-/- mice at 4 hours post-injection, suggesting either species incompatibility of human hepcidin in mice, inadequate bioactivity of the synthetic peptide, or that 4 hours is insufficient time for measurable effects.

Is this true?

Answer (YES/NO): NO